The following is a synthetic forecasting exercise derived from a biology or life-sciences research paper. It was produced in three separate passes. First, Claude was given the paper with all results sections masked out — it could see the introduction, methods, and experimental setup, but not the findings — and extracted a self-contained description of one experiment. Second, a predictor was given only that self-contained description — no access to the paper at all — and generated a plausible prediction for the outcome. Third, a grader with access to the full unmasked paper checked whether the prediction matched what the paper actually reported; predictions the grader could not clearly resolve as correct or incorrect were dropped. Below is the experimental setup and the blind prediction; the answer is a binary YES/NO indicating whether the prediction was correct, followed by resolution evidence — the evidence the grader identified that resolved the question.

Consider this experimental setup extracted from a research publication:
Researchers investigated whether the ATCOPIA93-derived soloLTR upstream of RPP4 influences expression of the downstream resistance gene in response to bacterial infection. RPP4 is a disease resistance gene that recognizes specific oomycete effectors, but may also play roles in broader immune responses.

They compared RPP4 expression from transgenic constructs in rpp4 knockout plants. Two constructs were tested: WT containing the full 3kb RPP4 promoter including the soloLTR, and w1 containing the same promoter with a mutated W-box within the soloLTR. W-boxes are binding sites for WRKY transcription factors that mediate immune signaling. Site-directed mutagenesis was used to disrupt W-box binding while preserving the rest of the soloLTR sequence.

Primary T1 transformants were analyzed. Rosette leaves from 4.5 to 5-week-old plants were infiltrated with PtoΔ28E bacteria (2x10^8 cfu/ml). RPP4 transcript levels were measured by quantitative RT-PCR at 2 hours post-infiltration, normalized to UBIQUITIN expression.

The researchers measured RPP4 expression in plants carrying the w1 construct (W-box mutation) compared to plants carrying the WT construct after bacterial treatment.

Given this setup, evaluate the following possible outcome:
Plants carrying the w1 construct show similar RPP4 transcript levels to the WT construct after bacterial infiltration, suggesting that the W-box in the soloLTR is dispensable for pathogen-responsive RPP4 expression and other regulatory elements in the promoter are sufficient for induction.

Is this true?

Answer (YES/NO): NO